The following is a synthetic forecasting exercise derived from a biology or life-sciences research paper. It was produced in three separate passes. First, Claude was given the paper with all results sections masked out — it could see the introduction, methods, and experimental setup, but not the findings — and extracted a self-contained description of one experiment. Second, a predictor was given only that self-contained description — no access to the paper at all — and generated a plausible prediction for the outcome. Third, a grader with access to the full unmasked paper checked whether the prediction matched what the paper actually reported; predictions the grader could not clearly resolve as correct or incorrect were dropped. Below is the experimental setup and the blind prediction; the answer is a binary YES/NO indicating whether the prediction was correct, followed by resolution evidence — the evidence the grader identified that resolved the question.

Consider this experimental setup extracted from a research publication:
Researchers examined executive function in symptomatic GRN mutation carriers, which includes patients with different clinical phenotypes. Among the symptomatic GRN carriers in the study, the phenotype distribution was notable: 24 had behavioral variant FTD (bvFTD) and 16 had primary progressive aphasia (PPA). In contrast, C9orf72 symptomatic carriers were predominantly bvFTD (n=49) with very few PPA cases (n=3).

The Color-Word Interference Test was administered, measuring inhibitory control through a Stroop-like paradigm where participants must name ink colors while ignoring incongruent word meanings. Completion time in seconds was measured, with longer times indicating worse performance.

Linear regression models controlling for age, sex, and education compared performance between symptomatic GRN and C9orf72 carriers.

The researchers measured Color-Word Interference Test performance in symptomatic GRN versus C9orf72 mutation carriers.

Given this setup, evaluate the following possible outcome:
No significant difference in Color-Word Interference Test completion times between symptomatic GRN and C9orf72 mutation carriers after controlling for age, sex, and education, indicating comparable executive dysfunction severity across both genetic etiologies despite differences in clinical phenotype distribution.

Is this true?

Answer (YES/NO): YES